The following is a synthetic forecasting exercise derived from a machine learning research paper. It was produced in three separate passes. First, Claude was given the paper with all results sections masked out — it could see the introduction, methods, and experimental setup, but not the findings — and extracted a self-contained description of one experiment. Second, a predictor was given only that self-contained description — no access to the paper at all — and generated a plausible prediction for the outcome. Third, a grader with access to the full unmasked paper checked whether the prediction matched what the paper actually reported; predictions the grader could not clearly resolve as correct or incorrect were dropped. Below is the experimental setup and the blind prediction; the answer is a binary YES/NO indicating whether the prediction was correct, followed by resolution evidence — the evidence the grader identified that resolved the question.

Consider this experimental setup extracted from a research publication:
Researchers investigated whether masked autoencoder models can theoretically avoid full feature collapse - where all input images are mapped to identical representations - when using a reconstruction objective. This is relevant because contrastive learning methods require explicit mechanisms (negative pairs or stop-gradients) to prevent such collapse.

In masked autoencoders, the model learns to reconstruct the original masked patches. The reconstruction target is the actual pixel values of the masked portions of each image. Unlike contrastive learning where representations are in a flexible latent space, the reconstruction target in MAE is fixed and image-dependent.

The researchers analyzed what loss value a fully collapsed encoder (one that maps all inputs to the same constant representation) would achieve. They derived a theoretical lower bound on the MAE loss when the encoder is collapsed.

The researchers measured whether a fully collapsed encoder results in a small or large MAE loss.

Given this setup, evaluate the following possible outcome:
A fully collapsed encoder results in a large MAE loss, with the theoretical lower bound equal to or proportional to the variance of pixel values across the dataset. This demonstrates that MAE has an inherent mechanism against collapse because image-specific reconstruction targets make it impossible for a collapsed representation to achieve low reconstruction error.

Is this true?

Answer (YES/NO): YES